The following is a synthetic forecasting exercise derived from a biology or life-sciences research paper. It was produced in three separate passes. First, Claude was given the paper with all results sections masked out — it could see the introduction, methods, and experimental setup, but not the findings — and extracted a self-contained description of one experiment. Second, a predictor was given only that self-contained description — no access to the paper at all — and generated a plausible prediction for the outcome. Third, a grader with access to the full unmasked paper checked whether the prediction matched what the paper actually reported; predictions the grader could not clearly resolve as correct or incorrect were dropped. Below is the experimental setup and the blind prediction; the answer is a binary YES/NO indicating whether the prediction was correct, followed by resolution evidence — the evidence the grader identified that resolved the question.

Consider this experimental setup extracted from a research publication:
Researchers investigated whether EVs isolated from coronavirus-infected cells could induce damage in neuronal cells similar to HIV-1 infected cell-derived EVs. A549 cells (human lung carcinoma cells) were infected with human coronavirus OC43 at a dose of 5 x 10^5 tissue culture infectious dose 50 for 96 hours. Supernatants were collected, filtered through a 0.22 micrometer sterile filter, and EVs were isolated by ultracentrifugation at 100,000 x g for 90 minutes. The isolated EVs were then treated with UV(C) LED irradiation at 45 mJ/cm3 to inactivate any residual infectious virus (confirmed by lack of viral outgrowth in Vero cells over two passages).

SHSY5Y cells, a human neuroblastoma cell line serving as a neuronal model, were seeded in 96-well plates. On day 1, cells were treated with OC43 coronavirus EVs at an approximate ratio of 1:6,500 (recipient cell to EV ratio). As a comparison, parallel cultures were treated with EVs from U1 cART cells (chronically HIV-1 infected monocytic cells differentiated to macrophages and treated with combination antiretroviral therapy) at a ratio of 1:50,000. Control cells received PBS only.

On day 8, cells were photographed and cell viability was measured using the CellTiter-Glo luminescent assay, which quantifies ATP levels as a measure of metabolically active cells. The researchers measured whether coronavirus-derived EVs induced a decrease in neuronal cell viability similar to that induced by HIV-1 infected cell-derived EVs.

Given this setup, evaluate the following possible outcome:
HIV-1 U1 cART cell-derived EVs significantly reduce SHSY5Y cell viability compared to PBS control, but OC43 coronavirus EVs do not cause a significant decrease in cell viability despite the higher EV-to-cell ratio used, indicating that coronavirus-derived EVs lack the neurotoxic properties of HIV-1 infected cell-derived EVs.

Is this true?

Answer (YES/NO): NO